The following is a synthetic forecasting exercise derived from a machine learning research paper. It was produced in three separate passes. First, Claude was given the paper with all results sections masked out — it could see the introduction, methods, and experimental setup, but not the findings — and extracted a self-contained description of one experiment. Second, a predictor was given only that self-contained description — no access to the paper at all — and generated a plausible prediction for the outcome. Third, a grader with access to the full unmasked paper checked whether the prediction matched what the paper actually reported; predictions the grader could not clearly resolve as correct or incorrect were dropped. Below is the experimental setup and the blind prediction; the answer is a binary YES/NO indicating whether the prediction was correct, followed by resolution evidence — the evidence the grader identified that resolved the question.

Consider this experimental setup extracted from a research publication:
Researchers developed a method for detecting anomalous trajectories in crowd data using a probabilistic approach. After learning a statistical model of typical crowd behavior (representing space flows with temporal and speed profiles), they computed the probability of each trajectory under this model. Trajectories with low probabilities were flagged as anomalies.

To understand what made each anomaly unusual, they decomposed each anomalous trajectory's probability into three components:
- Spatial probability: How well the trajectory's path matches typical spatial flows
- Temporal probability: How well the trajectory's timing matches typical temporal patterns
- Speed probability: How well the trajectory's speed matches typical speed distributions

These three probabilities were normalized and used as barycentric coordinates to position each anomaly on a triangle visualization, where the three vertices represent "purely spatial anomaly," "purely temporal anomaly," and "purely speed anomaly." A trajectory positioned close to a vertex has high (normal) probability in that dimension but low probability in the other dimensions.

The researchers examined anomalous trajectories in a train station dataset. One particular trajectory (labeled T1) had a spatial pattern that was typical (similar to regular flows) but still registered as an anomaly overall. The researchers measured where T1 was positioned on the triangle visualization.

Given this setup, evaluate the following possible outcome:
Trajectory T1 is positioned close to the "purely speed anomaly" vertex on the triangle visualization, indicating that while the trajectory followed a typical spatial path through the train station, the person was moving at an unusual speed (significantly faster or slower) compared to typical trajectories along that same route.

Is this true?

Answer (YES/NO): NO